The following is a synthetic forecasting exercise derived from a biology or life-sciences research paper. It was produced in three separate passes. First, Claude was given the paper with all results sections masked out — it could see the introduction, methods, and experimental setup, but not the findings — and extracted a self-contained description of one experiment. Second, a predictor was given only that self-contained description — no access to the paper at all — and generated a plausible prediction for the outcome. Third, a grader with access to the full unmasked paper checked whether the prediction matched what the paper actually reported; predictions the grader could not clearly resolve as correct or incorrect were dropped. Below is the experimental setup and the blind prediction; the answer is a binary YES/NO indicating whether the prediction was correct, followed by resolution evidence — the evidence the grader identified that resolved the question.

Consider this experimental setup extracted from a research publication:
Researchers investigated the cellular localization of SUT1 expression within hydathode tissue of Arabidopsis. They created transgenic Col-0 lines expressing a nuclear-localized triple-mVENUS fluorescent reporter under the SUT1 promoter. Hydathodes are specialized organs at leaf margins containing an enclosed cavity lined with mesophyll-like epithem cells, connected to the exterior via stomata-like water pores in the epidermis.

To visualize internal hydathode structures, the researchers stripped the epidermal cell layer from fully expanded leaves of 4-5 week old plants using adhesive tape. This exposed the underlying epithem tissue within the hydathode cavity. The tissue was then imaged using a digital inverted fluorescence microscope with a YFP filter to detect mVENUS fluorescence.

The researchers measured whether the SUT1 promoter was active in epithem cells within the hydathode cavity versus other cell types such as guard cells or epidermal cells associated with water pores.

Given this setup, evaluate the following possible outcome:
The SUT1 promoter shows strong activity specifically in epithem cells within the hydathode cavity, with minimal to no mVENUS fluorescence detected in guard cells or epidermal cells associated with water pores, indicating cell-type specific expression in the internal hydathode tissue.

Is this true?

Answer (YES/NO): NO